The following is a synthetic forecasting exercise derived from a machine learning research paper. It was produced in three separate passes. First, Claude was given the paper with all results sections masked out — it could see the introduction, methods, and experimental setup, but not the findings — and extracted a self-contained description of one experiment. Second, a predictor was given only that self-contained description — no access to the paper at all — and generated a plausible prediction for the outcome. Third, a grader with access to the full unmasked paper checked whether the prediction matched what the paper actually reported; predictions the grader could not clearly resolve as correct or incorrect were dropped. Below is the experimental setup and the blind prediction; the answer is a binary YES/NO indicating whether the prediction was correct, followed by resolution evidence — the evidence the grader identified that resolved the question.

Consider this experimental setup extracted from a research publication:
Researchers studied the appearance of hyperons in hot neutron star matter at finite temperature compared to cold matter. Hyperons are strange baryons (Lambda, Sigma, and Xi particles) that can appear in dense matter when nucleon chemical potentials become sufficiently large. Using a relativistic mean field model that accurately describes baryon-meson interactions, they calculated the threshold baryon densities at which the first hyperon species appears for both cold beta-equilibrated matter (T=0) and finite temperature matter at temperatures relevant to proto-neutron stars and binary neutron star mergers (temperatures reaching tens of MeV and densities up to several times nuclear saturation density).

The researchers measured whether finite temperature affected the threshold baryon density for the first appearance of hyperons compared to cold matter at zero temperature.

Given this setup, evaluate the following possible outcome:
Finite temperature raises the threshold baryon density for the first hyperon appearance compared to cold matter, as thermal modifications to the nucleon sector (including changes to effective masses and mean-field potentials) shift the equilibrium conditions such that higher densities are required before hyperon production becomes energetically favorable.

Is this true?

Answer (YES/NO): NO